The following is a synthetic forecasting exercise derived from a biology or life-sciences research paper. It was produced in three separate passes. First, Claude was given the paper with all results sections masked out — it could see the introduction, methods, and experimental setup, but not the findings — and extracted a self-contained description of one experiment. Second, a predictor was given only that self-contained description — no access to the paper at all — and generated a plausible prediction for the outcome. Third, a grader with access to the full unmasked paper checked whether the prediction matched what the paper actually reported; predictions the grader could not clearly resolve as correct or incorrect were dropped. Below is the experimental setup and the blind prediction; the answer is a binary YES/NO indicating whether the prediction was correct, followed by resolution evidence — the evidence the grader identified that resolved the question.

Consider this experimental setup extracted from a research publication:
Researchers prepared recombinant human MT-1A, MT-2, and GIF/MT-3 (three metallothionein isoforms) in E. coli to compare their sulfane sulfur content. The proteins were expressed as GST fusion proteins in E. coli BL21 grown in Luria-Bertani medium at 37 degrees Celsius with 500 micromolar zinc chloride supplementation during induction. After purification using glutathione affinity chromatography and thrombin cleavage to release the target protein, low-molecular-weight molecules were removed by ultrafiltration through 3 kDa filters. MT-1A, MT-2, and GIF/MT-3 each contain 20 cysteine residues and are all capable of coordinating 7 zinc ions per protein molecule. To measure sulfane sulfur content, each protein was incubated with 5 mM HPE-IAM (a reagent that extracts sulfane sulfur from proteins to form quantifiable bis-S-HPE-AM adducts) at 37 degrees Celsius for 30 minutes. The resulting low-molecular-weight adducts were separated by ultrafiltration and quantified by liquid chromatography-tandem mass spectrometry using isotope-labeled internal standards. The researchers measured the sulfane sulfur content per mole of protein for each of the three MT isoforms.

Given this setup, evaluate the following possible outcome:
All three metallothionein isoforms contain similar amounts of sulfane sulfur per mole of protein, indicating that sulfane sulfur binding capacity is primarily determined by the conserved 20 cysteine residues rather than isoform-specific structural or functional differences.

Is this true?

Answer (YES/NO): YES